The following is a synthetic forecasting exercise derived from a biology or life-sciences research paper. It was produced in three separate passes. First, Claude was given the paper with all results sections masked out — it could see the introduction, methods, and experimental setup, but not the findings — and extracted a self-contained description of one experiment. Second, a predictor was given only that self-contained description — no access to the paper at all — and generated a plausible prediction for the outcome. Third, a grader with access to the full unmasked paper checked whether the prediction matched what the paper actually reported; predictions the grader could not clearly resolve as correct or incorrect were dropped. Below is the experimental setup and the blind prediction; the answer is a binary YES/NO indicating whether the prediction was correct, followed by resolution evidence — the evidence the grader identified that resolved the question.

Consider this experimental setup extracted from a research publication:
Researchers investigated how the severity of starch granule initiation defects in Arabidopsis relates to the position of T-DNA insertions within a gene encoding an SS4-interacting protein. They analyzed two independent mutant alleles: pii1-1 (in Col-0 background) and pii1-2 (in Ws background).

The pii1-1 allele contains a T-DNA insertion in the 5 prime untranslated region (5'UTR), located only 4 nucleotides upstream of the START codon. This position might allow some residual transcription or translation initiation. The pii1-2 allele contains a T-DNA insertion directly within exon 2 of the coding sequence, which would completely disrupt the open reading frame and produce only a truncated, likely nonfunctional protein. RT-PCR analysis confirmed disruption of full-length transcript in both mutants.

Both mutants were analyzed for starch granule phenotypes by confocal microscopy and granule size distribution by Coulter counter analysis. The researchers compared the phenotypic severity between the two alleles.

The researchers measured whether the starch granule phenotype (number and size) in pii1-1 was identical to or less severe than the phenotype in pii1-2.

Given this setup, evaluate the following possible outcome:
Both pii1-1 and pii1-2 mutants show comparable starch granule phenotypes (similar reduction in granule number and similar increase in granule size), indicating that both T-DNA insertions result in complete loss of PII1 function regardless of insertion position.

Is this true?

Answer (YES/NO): NO